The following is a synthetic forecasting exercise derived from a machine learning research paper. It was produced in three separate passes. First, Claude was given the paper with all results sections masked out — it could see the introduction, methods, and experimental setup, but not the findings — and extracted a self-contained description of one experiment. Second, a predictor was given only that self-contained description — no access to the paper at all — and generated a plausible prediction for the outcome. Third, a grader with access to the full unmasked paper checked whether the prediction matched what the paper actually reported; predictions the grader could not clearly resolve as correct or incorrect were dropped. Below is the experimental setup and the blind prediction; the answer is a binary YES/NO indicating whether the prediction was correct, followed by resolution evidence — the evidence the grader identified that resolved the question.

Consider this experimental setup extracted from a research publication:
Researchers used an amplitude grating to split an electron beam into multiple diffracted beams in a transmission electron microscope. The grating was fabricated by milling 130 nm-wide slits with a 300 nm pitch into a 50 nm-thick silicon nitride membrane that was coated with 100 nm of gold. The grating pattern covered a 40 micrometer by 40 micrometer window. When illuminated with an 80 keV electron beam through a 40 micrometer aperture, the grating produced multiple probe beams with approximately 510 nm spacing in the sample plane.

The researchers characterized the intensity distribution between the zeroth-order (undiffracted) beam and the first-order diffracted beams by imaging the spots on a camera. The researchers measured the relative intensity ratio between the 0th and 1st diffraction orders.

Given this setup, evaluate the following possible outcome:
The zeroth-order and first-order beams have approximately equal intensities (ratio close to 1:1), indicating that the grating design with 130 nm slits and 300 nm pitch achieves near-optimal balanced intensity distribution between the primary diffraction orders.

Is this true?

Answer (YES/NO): NO